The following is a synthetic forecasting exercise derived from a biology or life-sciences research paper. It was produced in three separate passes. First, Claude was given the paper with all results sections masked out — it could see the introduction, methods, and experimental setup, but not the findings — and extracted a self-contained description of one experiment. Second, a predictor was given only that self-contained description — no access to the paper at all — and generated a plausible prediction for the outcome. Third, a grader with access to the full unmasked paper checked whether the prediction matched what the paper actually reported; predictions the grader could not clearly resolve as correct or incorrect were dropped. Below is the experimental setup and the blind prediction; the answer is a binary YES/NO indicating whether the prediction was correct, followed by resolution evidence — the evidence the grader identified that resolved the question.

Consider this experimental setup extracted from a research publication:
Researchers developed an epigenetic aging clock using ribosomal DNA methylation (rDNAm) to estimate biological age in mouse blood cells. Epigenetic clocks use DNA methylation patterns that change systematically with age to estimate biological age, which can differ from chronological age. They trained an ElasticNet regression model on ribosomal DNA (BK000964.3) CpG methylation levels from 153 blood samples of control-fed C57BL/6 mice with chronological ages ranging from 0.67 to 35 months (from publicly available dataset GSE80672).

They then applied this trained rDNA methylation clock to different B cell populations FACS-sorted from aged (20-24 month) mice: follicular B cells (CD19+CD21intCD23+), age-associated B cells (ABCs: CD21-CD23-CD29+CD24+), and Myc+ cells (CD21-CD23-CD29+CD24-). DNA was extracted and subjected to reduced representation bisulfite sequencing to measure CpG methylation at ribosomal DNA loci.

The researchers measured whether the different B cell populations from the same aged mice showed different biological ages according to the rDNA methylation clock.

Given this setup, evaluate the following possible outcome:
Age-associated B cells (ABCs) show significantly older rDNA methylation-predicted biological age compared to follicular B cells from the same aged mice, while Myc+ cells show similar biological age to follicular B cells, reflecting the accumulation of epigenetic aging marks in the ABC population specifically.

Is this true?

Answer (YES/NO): NO